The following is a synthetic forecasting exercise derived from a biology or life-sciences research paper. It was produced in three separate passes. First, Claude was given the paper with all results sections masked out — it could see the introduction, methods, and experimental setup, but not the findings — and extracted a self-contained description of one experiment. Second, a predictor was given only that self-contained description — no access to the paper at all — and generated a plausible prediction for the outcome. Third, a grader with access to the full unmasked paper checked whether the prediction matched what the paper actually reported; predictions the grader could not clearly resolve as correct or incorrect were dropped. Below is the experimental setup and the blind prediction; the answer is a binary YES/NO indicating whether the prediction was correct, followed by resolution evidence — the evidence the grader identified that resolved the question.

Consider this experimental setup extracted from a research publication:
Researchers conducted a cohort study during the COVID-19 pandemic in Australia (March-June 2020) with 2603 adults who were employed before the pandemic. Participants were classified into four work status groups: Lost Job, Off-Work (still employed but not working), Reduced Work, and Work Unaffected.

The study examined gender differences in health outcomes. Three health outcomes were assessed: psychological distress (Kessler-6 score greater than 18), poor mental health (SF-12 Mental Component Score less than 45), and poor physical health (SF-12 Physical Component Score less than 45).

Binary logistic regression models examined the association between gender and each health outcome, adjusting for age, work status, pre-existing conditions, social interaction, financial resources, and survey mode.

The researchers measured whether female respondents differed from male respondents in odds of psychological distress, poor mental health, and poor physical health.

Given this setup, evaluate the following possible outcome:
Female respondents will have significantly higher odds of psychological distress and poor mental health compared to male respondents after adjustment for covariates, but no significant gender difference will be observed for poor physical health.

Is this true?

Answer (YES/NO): NO